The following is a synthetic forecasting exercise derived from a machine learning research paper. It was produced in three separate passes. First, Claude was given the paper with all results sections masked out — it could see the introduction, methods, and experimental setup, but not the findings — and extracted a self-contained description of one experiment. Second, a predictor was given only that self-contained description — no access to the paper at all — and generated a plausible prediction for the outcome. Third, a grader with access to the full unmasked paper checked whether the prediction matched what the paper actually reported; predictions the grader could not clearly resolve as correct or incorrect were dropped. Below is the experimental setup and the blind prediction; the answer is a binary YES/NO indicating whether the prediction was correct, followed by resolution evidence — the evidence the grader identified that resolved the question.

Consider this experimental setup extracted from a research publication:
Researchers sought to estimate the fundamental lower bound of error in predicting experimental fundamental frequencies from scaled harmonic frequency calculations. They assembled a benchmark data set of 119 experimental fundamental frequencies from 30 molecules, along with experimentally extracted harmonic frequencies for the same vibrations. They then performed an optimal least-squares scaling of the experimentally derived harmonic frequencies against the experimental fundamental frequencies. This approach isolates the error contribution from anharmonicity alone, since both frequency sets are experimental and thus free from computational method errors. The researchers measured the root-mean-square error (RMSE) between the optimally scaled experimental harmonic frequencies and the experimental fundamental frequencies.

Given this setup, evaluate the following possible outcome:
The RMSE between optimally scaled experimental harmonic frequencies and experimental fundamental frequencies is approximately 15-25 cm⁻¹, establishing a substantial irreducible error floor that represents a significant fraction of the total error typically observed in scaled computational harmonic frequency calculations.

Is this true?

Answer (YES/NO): YES